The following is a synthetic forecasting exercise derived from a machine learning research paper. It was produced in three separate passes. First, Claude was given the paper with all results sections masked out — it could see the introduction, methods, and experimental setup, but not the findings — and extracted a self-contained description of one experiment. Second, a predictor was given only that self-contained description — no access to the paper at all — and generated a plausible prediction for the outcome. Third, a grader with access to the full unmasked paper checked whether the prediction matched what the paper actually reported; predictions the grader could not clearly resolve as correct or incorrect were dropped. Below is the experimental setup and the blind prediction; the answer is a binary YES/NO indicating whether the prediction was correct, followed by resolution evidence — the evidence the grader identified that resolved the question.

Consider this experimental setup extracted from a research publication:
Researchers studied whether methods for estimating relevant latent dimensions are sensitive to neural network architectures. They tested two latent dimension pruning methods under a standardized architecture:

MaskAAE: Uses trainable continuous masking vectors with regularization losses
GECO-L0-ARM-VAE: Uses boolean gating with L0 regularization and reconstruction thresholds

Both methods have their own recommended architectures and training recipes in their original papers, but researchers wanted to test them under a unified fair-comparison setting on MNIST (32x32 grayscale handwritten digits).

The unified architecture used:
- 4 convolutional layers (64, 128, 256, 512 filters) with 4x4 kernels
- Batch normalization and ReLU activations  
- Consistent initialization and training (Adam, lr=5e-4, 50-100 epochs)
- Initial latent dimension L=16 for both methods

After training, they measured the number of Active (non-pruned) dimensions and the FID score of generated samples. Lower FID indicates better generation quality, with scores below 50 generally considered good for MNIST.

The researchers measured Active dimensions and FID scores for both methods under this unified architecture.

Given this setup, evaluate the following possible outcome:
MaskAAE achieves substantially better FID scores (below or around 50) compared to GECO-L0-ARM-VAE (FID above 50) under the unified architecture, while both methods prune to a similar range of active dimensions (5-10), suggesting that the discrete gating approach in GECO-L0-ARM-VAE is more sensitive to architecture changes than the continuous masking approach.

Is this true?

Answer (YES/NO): NO